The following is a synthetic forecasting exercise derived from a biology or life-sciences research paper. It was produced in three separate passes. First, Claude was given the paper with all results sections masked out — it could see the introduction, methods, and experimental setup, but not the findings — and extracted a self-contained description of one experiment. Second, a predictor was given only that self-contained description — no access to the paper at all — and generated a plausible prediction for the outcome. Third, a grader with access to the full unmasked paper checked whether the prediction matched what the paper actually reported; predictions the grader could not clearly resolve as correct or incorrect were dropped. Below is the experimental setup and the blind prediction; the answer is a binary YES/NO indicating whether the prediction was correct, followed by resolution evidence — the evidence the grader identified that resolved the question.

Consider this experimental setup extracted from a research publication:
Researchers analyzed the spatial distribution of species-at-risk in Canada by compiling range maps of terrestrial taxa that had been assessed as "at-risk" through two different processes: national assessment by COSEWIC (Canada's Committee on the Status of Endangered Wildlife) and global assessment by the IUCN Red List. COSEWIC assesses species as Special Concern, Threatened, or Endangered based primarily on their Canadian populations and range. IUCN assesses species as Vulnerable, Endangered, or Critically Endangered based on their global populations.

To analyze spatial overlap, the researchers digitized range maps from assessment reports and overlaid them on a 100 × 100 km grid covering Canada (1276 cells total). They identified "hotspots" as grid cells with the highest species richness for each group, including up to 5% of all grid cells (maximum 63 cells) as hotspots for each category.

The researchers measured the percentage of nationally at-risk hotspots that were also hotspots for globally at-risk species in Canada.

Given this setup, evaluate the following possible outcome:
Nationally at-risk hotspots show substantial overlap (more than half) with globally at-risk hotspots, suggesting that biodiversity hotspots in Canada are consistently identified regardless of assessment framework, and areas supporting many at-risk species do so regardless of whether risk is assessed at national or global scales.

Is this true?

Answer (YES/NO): YES